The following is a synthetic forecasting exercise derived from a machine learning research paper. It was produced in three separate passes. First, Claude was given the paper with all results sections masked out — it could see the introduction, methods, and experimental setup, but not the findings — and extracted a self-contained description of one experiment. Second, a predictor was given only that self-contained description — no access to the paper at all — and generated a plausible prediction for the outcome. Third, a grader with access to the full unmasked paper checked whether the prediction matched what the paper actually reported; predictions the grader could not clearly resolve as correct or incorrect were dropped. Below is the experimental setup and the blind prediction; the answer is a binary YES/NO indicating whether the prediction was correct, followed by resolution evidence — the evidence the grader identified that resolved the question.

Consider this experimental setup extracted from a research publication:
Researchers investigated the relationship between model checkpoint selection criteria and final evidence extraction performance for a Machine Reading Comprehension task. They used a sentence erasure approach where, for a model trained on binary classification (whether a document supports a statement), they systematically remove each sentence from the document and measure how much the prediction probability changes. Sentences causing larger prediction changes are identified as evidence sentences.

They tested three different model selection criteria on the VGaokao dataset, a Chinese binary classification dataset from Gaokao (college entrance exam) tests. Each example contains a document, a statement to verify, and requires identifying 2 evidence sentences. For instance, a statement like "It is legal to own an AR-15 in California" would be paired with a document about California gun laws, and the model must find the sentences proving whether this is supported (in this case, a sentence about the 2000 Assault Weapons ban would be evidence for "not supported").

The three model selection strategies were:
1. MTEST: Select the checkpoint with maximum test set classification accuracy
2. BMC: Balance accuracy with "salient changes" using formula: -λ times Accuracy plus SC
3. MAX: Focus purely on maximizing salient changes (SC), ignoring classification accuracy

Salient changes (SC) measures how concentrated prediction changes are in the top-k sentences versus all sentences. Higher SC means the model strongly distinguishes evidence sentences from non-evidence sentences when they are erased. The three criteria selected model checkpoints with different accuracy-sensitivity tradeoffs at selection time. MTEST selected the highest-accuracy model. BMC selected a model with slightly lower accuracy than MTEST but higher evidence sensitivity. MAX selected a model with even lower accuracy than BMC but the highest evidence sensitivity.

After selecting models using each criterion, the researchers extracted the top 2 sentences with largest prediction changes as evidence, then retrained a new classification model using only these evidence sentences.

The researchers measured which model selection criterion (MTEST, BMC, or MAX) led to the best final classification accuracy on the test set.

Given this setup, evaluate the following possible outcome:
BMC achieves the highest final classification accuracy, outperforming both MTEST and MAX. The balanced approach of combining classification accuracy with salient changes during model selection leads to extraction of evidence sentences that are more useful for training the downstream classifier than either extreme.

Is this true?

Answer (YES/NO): NO